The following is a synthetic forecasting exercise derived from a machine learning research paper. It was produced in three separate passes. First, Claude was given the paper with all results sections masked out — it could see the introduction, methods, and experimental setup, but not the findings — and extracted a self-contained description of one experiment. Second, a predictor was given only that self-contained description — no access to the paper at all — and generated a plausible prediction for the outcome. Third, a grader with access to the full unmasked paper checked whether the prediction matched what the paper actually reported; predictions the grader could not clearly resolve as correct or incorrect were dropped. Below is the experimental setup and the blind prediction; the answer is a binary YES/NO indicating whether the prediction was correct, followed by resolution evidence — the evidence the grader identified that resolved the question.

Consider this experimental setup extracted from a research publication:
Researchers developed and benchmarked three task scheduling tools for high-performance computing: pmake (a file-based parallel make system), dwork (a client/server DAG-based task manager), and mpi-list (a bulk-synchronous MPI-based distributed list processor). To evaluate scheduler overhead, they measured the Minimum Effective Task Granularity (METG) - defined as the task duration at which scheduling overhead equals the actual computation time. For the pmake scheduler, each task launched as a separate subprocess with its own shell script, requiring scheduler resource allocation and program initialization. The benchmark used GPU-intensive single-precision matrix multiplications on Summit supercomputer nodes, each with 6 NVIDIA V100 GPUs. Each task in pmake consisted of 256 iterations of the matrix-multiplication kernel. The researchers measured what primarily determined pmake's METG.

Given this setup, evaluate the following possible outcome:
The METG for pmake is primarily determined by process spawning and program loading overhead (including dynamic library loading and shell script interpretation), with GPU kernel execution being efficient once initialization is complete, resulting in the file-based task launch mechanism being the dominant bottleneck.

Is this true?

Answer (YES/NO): NO